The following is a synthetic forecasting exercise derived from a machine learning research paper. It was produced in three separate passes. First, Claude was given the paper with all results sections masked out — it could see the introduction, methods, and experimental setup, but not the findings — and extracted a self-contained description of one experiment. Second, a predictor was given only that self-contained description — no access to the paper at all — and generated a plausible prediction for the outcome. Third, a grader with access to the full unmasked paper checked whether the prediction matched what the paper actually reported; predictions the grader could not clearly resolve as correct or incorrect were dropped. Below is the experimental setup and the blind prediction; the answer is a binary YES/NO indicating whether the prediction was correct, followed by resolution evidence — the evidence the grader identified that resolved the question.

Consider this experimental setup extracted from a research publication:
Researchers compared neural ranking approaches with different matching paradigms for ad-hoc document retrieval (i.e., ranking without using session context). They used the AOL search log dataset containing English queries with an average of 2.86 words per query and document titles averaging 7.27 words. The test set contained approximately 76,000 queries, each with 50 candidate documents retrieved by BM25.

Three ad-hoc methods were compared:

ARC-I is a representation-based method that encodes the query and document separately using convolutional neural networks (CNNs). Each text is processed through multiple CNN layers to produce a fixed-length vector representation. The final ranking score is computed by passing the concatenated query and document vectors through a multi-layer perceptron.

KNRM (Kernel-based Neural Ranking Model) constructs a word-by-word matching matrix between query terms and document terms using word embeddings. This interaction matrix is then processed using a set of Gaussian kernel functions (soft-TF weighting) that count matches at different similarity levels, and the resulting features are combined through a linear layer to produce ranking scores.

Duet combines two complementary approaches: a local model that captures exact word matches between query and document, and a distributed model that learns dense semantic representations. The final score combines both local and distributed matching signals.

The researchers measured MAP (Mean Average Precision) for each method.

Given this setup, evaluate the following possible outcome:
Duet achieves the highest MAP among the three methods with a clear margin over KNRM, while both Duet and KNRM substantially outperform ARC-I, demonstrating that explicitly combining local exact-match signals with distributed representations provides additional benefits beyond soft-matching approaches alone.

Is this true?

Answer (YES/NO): NO